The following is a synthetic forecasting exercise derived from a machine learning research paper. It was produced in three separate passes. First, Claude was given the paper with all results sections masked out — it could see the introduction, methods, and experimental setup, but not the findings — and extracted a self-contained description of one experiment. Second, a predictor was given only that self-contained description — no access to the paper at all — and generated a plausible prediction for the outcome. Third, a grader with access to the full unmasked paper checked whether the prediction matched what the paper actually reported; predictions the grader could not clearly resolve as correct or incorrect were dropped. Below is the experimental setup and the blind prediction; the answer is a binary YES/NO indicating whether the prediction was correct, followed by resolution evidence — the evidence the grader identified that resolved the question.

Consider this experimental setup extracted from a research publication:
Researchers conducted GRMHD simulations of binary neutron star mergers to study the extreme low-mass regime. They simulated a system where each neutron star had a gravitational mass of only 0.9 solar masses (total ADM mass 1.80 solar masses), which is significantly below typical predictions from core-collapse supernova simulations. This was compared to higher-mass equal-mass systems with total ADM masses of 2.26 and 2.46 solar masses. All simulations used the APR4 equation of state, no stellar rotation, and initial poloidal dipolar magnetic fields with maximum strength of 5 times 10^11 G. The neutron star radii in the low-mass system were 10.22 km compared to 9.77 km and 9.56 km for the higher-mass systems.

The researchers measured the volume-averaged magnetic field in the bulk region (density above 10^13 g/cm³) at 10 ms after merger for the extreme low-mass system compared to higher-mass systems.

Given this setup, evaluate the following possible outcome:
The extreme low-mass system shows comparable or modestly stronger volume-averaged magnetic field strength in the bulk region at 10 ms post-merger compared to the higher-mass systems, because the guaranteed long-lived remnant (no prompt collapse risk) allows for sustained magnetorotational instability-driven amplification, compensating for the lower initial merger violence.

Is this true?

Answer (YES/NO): YES